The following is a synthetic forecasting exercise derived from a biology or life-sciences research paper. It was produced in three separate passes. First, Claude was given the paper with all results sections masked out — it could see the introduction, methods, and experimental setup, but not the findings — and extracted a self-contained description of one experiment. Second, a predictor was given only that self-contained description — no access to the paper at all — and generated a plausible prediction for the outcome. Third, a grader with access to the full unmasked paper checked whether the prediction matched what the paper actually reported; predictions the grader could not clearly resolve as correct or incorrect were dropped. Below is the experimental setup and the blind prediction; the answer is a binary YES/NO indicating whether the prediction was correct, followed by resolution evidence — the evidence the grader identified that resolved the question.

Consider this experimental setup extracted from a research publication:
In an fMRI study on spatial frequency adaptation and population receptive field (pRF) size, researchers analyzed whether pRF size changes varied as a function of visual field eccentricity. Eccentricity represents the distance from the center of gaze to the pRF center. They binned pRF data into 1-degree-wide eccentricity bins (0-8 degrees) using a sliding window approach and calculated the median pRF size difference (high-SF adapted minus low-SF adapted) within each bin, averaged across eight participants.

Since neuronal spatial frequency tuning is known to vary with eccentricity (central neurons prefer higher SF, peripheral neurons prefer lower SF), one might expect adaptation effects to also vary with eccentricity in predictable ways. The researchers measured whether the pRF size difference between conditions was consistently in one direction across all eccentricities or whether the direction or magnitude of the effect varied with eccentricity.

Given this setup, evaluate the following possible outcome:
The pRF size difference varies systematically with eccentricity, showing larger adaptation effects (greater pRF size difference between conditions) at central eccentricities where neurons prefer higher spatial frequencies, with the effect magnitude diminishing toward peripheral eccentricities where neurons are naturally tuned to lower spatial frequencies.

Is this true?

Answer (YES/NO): NO